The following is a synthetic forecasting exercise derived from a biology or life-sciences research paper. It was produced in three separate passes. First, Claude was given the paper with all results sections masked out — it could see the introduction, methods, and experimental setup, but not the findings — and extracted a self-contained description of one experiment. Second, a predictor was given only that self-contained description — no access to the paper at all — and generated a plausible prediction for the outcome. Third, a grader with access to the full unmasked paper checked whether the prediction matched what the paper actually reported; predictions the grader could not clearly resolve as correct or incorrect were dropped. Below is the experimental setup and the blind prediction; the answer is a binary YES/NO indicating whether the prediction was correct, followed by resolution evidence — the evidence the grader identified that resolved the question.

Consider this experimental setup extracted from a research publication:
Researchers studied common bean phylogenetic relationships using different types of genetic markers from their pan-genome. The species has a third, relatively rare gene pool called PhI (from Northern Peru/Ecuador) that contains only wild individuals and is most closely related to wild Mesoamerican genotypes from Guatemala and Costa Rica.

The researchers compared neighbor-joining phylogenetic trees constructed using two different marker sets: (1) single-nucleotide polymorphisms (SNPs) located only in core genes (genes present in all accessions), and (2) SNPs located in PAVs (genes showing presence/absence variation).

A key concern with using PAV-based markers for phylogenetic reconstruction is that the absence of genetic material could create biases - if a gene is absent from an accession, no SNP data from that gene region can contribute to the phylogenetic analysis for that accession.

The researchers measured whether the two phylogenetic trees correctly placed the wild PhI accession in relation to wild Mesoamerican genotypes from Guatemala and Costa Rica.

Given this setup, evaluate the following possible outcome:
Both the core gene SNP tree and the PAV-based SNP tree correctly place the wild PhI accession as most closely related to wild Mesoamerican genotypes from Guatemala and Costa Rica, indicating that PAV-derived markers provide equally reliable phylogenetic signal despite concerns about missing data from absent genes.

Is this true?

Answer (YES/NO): NO